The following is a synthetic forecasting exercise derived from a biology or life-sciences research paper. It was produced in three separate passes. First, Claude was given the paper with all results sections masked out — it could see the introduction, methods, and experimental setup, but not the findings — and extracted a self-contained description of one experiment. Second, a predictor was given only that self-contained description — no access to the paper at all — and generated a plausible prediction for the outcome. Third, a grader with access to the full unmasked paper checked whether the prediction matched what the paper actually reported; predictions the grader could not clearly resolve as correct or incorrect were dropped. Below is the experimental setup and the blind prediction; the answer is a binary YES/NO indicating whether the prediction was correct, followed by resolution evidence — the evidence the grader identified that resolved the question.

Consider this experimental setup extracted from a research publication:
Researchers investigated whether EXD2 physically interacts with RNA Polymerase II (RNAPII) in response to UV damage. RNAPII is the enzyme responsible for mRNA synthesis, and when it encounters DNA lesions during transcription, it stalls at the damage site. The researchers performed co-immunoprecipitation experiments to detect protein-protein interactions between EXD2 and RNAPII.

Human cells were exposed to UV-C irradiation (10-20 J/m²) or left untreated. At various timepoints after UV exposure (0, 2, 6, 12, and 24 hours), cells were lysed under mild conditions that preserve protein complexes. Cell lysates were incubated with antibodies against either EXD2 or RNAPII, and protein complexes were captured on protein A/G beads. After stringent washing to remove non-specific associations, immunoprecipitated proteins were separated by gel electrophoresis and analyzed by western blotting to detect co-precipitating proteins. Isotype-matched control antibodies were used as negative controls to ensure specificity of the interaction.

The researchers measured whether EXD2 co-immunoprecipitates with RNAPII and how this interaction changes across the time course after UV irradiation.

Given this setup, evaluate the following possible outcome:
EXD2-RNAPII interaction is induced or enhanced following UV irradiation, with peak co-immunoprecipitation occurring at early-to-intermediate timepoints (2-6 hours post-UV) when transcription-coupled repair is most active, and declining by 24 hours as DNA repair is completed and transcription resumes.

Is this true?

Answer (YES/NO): NO